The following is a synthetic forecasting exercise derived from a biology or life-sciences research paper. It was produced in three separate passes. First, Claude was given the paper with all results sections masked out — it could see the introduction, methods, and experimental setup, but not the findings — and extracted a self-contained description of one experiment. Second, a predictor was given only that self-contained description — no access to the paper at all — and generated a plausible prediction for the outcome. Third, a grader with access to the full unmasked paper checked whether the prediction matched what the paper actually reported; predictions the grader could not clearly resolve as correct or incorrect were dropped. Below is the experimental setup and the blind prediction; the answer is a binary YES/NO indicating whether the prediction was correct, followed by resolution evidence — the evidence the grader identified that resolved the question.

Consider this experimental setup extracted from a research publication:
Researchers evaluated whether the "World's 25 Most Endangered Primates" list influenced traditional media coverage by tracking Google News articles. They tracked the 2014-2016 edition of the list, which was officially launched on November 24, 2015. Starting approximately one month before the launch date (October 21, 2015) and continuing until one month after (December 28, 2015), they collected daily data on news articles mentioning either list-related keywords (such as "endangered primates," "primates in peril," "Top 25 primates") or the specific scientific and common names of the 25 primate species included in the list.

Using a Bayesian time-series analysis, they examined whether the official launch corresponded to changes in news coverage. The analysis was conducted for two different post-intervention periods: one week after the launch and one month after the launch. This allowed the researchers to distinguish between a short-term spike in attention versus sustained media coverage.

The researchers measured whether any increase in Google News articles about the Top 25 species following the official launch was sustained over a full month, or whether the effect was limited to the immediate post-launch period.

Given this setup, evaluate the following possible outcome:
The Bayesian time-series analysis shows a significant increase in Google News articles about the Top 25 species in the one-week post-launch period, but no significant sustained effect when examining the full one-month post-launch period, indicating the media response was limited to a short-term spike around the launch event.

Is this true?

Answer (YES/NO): YES